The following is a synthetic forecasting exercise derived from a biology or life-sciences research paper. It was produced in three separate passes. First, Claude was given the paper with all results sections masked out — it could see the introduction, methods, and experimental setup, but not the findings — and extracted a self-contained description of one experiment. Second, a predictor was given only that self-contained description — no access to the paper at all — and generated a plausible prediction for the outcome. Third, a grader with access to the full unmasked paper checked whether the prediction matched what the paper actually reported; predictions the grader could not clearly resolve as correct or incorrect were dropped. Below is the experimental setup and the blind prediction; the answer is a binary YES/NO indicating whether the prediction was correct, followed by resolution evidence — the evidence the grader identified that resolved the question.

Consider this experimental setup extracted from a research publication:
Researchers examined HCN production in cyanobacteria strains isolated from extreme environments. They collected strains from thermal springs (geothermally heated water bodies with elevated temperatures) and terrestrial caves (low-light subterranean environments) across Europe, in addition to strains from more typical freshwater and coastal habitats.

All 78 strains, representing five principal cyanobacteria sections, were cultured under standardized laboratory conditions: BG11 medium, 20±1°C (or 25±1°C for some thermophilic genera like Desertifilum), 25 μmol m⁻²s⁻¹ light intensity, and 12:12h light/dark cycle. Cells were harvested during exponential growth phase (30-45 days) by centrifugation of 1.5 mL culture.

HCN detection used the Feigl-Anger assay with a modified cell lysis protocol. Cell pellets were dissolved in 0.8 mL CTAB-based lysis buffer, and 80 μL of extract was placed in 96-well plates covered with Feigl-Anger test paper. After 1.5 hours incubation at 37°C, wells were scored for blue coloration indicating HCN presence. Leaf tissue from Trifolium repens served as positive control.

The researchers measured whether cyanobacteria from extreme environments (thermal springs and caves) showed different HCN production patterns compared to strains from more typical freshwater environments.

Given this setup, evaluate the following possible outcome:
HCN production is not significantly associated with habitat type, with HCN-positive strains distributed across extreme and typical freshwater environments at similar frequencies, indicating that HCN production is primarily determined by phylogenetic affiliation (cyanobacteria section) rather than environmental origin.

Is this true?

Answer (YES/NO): NO